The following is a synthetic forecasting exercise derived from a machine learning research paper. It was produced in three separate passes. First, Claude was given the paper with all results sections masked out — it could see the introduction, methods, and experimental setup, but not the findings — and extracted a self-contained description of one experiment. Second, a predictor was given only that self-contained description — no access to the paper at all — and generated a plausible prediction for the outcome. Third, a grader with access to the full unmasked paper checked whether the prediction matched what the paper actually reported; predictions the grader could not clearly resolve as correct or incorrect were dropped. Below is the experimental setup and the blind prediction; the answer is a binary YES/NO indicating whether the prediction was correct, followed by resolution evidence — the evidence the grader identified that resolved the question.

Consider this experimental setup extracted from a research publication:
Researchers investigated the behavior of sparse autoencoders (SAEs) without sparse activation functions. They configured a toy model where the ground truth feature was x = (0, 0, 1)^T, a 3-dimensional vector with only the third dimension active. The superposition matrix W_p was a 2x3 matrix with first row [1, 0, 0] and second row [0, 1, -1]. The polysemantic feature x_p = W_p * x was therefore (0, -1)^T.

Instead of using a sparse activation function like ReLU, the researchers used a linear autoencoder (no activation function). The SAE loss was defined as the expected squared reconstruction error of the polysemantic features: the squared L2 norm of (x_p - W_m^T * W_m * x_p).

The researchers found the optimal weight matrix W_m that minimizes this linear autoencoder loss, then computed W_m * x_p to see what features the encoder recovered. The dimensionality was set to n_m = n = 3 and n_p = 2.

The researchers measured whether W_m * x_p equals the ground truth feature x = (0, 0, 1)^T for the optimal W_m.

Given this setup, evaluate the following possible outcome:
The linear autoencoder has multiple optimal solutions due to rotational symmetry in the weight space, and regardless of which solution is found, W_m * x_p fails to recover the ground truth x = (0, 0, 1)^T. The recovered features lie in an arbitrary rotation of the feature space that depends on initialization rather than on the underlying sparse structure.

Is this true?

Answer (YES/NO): NO